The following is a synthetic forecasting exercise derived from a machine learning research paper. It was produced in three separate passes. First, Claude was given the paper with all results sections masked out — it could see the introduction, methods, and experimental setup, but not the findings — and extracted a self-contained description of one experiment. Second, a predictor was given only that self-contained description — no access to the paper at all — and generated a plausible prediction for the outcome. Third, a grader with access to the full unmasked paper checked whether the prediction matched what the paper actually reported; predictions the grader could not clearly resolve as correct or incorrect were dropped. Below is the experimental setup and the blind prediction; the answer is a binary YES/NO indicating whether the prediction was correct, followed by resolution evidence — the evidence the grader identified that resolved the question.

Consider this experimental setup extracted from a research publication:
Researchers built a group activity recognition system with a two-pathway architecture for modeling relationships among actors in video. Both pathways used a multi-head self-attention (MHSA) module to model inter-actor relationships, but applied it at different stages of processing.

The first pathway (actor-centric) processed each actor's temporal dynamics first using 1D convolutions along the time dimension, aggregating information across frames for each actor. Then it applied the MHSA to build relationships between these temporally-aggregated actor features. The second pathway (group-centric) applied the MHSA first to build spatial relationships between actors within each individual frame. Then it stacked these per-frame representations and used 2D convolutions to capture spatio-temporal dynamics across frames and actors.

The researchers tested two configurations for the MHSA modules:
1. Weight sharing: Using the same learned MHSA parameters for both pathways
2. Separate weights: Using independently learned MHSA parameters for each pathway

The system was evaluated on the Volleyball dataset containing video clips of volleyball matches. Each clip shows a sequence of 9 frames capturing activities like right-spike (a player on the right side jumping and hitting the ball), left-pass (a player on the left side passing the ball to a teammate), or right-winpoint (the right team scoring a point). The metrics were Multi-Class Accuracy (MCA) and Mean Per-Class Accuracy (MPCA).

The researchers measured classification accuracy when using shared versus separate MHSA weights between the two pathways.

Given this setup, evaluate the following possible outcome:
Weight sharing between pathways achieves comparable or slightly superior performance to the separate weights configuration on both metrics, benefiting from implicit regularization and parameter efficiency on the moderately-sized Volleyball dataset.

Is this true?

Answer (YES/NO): NO